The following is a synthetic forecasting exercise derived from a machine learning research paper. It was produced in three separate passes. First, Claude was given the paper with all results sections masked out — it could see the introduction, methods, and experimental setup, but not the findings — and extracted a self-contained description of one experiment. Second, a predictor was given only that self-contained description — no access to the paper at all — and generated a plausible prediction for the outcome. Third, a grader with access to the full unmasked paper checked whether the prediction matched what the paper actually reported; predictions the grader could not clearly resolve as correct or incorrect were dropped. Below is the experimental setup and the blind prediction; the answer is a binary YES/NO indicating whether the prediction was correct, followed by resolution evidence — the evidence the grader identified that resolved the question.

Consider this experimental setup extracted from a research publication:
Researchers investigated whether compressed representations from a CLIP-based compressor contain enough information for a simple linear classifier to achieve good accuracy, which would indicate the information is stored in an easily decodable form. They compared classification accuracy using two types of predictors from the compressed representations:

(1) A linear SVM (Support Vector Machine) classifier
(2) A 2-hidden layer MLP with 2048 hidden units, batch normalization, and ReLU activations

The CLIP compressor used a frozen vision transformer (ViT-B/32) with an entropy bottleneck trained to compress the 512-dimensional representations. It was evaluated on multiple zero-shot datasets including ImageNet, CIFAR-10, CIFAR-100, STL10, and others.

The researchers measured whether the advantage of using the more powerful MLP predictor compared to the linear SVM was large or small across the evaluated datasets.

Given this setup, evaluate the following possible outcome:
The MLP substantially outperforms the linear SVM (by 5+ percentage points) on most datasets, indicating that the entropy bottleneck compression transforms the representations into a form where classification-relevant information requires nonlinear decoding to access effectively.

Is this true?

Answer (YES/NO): NO